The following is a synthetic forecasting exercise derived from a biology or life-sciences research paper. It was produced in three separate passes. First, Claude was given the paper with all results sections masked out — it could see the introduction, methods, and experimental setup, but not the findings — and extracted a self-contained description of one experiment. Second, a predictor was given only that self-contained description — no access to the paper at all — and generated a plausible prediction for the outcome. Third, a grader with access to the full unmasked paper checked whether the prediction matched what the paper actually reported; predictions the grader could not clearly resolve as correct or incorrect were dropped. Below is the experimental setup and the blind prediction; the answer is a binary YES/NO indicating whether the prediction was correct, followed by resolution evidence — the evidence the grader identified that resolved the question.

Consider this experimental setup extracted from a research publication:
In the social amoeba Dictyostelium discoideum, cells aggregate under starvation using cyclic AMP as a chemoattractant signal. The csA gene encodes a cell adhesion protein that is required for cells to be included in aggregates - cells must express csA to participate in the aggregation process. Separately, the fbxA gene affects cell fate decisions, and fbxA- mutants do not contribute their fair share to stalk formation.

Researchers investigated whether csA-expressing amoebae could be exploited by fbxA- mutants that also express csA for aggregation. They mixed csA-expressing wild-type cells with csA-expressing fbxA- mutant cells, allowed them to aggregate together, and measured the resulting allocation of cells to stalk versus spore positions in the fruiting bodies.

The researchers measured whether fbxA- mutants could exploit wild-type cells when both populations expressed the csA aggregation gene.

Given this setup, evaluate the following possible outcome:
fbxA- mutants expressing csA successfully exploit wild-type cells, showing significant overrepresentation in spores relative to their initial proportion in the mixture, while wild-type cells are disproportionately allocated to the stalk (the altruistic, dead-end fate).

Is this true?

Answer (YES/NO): YES